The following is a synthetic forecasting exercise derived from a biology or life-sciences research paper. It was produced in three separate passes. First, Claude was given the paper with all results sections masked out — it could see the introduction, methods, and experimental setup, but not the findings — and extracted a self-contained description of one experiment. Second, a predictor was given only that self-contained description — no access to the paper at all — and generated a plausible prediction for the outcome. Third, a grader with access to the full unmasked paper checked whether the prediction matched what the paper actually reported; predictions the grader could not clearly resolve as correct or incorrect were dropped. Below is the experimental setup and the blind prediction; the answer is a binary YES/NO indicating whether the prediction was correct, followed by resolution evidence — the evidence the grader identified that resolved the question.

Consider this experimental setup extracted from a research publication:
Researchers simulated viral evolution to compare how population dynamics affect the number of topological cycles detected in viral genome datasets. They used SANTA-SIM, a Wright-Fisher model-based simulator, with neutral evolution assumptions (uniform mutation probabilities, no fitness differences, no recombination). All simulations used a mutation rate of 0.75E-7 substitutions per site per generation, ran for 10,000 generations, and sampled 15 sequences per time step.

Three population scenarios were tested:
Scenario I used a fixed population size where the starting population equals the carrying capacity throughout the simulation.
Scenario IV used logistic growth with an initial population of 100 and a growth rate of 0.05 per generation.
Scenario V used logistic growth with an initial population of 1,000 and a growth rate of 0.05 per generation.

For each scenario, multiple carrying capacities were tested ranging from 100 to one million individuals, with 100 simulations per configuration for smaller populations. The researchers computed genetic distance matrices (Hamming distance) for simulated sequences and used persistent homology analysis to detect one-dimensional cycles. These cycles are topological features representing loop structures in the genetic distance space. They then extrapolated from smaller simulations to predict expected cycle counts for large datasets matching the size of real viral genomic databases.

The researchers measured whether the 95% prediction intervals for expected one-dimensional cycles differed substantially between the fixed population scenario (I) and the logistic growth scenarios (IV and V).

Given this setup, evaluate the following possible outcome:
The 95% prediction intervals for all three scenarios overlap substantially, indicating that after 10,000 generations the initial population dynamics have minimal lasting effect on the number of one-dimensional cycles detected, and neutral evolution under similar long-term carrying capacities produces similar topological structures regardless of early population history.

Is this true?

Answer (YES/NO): NO